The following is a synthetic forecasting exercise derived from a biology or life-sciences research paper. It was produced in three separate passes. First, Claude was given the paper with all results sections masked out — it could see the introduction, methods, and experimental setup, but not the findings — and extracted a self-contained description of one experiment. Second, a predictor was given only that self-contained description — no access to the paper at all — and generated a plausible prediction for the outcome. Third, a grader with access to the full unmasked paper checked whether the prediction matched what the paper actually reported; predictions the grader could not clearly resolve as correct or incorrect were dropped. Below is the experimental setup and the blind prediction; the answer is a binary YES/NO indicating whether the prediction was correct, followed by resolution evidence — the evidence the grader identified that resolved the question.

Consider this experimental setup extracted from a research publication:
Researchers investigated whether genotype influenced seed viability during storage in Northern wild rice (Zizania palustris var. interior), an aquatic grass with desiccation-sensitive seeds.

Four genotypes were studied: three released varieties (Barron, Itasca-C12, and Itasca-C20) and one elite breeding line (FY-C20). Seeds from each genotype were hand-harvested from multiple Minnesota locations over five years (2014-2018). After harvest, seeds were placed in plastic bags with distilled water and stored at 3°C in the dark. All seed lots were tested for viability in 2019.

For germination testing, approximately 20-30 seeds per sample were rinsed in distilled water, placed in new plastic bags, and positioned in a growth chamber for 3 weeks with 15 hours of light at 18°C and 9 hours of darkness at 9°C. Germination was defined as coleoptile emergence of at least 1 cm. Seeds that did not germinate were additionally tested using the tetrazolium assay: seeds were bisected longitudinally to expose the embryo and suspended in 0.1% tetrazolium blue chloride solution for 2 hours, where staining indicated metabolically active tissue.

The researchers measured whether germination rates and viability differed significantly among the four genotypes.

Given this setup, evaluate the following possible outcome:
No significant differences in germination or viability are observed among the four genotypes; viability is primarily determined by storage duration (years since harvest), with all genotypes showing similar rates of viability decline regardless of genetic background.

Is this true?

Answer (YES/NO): NO